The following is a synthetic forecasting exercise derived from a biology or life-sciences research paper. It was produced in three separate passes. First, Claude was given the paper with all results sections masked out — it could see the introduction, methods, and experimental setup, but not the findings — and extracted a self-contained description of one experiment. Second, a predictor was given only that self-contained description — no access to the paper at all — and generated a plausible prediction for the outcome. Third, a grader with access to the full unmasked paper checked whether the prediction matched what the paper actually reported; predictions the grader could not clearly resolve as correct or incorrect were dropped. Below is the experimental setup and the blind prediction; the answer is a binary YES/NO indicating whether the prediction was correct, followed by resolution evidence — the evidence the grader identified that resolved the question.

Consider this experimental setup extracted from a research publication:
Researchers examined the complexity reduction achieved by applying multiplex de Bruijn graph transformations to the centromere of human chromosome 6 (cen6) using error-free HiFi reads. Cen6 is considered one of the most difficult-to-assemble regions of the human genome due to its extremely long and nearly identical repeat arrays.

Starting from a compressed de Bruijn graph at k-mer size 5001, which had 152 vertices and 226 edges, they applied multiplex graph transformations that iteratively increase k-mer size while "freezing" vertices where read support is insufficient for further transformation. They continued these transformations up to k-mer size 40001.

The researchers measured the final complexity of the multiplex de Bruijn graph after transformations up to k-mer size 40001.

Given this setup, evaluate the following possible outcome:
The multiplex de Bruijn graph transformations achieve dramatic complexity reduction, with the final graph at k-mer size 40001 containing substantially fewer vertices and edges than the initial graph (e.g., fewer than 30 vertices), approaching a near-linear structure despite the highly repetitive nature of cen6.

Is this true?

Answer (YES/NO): YES